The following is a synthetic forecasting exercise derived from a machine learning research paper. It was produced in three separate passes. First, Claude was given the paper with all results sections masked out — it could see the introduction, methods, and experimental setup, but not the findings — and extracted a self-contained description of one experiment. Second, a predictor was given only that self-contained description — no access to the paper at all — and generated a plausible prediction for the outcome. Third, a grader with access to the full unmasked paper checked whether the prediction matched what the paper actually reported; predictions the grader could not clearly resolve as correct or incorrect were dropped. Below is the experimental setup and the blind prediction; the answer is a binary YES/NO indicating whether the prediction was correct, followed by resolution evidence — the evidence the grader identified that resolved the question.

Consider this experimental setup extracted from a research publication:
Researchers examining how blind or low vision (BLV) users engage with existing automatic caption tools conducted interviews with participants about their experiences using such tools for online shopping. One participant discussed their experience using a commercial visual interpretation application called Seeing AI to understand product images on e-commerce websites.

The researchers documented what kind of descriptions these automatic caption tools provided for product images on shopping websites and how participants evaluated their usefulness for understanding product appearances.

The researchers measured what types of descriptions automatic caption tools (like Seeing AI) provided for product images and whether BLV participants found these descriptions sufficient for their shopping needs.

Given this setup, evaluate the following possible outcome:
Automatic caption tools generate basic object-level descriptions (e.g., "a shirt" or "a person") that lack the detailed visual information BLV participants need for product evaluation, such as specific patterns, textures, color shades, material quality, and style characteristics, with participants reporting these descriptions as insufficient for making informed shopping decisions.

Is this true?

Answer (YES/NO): YES